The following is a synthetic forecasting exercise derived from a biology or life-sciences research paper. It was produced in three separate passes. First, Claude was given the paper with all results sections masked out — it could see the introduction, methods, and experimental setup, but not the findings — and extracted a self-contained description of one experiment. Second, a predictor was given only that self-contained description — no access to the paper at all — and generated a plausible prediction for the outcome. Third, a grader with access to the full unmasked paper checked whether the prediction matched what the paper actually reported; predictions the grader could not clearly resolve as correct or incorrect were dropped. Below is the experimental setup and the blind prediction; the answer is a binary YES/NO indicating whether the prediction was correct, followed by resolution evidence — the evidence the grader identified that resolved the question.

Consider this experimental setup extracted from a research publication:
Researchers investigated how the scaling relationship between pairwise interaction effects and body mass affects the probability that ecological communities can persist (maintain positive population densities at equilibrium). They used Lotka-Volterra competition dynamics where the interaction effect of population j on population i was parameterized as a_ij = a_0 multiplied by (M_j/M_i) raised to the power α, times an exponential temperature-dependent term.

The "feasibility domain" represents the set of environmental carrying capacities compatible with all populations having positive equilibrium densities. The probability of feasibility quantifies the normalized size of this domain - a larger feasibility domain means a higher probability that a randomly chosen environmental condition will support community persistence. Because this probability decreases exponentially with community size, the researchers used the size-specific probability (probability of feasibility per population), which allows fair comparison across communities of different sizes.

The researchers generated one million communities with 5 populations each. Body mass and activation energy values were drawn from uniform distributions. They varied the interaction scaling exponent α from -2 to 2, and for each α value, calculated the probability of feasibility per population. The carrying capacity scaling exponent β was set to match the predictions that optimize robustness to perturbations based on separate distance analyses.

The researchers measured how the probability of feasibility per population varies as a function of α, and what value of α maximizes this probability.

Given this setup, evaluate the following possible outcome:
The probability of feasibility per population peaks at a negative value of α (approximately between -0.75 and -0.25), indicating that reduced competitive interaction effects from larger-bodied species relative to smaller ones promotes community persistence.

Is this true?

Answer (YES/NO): NO